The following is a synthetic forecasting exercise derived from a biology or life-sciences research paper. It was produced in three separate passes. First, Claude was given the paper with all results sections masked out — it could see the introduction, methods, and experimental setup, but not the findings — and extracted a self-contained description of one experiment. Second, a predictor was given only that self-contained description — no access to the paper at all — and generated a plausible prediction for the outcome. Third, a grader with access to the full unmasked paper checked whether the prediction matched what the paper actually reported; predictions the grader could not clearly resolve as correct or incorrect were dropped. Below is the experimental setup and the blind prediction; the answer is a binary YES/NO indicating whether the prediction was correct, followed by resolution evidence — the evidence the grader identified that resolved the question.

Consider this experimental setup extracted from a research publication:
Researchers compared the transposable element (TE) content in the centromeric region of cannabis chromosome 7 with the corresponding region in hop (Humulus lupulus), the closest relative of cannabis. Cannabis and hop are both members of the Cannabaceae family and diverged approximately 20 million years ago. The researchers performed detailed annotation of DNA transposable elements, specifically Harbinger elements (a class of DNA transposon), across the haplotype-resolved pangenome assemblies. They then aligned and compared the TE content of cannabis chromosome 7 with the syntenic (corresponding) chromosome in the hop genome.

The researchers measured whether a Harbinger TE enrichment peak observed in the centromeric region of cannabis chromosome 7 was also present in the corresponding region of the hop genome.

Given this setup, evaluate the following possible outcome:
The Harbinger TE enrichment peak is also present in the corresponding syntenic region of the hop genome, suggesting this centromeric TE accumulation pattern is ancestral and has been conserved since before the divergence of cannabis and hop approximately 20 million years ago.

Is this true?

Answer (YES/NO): NO